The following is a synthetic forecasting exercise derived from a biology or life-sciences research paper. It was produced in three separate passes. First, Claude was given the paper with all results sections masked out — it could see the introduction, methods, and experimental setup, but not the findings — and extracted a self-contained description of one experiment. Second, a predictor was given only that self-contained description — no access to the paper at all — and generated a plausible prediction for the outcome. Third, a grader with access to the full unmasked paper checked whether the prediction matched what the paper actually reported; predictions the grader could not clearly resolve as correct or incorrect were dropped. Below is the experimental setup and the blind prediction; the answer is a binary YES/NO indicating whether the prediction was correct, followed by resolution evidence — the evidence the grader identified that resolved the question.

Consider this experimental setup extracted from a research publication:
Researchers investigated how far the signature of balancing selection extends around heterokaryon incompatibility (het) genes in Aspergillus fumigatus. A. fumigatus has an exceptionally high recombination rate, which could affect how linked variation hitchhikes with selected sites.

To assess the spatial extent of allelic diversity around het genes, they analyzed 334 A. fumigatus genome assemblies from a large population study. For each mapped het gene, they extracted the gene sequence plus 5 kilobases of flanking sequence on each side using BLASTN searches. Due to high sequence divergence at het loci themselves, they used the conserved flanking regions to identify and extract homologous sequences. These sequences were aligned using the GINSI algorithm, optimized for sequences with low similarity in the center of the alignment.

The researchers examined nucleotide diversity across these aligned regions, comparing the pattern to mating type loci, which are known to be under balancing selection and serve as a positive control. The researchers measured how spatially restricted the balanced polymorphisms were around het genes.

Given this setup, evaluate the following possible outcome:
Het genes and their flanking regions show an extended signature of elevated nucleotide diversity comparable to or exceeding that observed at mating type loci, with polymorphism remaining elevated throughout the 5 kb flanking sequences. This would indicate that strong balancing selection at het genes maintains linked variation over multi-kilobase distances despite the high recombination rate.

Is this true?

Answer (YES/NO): NO